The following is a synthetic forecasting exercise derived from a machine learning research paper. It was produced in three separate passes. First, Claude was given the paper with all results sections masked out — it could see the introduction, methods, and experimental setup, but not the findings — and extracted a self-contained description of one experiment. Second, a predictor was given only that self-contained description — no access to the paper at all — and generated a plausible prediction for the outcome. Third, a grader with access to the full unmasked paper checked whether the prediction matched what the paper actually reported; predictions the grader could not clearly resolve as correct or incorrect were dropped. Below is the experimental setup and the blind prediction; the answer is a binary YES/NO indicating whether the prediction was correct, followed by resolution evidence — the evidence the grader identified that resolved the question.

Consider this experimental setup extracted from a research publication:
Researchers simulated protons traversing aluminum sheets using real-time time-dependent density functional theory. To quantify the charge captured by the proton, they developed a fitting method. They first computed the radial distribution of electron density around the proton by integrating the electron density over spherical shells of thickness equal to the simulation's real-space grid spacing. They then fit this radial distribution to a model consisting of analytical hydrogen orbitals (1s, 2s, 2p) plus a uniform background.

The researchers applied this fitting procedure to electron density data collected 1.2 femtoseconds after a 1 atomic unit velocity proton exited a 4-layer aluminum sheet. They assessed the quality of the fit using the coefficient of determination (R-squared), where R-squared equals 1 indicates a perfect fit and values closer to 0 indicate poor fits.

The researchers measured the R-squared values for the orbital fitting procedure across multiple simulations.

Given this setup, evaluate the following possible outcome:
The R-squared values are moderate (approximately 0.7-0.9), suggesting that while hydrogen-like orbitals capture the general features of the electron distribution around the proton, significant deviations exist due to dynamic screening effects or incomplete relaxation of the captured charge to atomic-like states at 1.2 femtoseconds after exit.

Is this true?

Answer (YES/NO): NO